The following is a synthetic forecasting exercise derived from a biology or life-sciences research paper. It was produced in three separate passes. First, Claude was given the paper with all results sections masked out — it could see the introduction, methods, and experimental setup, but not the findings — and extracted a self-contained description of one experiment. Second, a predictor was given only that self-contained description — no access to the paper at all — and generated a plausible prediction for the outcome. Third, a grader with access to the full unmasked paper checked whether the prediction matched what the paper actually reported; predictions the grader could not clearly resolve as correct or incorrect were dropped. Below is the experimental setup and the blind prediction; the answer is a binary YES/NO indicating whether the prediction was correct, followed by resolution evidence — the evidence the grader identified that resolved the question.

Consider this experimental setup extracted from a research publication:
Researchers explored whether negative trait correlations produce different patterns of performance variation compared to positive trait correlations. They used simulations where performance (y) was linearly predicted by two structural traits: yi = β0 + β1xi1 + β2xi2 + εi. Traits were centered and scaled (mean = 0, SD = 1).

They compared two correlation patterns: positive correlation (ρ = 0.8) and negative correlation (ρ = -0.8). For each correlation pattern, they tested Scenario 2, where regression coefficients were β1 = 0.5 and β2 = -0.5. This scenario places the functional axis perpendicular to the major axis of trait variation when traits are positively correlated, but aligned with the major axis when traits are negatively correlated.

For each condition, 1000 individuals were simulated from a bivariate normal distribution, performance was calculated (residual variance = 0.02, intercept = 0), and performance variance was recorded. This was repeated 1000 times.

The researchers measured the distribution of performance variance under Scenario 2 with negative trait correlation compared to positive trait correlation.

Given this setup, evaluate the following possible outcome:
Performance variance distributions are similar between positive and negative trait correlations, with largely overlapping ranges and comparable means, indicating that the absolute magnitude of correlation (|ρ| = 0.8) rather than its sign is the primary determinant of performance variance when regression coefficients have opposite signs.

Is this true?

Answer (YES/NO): NO